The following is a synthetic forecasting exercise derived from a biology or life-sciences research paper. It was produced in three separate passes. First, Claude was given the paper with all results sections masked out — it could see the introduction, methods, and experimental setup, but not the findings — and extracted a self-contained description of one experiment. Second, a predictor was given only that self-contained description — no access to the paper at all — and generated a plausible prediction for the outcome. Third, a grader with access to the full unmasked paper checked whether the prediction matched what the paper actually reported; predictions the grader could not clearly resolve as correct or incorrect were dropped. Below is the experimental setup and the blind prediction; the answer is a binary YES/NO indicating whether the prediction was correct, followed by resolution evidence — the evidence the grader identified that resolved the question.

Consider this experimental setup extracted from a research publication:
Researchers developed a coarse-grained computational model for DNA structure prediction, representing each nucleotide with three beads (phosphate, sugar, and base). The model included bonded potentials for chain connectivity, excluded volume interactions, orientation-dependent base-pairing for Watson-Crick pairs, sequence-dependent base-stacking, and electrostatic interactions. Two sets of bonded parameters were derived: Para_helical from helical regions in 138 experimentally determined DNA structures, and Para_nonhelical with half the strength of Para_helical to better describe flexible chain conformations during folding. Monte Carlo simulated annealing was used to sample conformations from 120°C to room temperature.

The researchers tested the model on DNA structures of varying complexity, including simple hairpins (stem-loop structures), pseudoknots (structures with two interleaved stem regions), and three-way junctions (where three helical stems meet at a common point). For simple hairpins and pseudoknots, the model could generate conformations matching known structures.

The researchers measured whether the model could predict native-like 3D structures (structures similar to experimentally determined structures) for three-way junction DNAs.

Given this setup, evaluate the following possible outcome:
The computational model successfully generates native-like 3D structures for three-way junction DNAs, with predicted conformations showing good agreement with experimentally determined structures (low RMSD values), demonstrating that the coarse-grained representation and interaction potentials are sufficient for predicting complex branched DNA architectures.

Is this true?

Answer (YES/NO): NO